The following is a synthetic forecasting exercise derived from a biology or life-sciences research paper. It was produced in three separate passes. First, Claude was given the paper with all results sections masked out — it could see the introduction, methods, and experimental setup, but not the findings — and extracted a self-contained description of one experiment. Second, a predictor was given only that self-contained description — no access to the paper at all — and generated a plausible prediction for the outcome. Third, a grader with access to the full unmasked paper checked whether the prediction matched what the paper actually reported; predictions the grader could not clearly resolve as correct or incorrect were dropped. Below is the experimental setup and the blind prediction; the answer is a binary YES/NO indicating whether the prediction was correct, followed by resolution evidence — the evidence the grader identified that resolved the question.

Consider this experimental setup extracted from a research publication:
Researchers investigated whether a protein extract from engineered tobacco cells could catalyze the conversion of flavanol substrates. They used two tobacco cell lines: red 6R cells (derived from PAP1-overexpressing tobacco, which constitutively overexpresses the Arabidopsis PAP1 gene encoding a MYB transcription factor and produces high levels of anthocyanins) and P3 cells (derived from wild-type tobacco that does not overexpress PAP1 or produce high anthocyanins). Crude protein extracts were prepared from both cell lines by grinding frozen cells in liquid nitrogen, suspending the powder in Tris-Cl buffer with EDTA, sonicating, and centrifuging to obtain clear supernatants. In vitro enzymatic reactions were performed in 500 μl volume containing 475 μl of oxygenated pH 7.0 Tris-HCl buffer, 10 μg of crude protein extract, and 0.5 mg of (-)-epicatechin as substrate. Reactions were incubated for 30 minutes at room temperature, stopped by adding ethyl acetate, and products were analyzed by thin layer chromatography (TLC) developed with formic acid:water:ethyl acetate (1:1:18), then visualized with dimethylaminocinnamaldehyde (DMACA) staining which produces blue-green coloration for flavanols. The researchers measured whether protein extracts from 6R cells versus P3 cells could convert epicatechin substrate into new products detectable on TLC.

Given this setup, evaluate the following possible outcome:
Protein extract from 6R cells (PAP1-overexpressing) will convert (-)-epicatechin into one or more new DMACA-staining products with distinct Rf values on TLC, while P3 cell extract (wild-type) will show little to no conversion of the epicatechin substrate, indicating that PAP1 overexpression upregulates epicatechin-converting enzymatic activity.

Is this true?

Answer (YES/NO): NO